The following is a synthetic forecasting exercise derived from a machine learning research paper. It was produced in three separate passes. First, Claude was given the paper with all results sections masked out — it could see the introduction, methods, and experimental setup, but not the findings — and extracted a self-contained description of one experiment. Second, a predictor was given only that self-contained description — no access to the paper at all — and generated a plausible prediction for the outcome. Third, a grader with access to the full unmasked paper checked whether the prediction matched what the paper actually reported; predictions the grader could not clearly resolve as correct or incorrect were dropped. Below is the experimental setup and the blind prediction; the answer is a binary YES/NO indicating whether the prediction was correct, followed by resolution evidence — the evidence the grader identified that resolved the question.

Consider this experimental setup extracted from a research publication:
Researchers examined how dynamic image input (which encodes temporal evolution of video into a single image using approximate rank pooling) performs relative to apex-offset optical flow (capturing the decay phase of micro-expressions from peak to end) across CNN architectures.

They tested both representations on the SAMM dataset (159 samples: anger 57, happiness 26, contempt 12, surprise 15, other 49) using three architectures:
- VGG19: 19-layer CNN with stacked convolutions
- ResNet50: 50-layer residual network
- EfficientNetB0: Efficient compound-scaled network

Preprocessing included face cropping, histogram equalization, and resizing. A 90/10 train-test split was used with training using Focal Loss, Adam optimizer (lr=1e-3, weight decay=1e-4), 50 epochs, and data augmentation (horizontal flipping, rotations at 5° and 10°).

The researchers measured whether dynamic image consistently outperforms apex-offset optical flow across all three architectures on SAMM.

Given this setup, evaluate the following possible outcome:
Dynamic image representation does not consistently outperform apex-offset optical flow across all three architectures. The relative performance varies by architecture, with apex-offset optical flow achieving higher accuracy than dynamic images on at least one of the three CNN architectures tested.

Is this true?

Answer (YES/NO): YES